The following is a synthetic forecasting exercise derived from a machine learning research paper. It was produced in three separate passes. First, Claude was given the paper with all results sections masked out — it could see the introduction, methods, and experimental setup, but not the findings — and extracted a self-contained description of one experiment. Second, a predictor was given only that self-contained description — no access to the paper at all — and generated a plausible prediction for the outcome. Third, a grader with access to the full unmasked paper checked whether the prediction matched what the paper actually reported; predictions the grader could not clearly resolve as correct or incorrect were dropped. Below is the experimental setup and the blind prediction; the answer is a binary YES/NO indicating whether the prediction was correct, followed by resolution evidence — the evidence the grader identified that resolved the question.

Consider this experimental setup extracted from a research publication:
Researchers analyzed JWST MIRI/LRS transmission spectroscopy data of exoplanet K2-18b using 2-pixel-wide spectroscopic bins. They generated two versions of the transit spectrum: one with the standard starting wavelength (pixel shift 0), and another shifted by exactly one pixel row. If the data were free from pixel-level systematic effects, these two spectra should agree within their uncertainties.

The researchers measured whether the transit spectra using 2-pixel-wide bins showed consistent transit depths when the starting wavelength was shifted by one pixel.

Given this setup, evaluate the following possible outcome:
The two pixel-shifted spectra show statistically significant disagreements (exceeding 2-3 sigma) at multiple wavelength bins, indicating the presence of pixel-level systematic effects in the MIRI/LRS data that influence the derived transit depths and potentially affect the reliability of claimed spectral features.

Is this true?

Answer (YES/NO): YES